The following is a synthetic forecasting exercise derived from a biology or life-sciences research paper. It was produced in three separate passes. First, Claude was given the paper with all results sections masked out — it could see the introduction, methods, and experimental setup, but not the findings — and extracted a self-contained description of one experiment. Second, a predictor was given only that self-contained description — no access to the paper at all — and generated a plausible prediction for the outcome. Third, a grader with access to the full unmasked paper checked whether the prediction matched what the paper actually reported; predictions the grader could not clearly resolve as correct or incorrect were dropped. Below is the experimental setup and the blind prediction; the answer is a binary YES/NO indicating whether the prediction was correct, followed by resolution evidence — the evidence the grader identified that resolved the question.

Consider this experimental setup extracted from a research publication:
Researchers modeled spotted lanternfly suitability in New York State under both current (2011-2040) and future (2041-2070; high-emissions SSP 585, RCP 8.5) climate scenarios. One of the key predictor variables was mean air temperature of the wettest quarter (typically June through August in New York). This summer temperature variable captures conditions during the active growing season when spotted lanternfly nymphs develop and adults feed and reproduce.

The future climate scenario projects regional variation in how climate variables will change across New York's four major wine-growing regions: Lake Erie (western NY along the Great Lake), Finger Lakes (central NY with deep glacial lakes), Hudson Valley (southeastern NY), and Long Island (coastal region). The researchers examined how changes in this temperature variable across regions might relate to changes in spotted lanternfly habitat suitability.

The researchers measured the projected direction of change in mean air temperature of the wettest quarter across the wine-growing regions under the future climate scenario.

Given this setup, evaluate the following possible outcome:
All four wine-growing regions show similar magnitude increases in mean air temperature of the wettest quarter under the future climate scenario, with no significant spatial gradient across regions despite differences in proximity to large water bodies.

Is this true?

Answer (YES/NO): NO